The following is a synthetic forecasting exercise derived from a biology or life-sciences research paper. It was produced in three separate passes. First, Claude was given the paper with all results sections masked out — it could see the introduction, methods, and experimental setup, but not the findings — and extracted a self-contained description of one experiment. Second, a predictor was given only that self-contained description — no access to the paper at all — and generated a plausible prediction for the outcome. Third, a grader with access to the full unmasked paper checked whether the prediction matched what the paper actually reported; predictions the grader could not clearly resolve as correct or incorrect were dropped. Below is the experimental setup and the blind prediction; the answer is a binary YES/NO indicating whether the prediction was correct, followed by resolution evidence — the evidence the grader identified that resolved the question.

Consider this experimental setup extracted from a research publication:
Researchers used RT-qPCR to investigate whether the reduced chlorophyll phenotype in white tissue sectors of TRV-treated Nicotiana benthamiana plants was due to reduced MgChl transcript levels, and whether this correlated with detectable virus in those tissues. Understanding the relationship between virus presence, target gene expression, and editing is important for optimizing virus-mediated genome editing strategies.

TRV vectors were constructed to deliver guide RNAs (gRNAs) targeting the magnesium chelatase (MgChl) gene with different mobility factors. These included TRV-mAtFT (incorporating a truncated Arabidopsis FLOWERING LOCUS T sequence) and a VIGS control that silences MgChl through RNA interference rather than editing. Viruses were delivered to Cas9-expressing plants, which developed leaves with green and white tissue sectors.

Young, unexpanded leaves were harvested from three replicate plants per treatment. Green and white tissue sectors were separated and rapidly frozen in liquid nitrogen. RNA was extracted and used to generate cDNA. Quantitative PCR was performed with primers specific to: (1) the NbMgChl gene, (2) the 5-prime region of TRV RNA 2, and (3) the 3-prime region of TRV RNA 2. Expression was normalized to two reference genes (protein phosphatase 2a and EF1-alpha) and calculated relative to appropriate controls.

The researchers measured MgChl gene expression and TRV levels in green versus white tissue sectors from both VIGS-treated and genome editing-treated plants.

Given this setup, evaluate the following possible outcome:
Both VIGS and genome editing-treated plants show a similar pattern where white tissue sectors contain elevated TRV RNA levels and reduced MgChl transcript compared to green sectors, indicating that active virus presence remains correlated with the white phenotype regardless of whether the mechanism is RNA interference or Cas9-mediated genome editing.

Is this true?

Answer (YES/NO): NO